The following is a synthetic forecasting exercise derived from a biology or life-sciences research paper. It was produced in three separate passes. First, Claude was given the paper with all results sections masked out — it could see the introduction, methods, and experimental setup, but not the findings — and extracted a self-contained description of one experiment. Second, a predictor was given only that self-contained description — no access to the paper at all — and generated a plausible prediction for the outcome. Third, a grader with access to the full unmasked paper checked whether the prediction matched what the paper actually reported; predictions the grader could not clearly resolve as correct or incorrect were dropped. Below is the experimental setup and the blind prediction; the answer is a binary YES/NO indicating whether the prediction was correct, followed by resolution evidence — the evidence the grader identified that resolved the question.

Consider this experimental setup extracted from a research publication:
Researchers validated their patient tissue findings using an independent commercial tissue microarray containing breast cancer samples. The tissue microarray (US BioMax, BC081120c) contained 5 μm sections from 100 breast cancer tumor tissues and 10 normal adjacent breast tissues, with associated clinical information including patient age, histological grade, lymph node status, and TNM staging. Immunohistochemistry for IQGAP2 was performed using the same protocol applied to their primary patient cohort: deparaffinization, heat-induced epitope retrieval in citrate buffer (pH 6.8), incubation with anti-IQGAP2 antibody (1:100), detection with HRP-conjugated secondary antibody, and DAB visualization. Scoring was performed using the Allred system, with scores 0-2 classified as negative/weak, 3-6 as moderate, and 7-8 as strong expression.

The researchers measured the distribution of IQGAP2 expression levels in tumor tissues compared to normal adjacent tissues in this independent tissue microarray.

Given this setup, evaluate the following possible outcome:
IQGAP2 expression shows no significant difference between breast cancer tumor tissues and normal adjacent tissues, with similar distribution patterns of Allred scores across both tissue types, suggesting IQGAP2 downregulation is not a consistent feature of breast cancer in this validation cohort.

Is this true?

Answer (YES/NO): NO